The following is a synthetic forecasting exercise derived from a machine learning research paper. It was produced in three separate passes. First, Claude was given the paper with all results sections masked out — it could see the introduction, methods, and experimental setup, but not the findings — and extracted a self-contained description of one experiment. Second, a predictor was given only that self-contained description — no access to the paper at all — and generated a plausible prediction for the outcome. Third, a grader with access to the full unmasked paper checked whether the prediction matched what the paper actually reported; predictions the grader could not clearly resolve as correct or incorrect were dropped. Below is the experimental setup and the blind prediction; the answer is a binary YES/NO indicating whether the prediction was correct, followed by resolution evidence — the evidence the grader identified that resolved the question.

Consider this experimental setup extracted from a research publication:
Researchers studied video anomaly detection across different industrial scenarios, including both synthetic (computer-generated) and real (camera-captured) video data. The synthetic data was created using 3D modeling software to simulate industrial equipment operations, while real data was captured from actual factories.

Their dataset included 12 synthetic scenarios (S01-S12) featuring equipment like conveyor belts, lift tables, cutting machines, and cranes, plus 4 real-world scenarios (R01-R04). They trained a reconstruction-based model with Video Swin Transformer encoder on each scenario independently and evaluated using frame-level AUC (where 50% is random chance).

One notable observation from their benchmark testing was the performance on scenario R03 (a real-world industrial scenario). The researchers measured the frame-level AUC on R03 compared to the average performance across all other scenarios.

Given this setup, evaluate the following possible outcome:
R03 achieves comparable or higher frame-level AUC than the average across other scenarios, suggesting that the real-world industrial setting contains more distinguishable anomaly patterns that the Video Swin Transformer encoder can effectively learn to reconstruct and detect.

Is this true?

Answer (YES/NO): NO